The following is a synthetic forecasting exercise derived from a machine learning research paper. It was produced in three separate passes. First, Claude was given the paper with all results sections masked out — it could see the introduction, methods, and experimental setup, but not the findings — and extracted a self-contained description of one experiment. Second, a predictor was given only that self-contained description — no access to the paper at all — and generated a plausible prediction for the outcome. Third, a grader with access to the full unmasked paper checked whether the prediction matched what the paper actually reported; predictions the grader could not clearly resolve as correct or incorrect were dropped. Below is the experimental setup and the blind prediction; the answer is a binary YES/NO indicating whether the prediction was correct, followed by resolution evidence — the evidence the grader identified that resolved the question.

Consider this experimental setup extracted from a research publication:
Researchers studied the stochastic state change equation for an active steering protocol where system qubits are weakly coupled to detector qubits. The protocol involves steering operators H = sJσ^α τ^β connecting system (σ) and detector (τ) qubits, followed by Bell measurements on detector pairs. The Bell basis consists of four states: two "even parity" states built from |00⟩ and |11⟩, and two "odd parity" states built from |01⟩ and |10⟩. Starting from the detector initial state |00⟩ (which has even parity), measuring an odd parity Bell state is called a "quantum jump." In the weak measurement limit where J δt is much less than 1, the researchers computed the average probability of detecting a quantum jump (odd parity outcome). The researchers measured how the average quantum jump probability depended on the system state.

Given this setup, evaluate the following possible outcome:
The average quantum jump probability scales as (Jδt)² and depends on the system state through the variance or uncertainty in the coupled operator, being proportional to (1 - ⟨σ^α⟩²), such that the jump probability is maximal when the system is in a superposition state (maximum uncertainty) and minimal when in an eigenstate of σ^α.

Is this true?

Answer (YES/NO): NO